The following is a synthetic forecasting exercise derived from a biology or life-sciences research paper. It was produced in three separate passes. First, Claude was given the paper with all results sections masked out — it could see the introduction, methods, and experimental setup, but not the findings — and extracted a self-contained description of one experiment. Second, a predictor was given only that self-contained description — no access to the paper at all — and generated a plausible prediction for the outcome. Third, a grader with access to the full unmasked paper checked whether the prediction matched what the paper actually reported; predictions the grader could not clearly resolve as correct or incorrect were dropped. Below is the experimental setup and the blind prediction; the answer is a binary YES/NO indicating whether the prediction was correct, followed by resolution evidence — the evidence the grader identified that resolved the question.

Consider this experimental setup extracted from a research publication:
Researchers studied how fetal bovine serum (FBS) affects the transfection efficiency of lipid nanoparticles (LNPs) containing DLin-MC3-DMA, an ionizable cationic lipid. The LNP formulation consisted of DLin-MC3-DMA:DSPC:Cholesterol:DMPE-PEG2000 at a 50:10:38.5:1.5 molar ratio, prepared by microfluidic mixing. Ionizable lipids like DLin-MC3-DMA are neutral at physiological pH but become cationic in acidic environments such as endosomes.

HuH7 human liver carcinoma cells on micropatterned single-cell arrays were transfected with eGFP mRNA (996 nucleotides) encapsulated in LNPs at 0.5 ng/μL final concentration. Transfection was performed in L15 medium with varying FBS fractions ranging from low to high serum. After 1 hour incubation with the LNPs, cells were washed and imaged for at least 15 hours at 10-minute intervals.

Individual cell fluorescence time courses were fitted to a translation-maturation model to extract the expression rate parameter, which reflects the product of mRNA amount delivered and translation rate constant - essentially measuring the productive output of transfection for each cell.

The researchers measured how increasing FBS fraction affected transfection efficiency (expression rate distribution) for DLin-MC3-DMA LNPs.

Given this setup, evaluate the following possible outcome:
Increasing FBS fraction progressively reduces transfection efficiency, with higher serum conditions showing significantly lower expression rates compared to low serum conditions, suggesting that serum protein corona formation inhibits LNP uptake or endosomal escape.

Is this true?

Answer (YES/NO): NO